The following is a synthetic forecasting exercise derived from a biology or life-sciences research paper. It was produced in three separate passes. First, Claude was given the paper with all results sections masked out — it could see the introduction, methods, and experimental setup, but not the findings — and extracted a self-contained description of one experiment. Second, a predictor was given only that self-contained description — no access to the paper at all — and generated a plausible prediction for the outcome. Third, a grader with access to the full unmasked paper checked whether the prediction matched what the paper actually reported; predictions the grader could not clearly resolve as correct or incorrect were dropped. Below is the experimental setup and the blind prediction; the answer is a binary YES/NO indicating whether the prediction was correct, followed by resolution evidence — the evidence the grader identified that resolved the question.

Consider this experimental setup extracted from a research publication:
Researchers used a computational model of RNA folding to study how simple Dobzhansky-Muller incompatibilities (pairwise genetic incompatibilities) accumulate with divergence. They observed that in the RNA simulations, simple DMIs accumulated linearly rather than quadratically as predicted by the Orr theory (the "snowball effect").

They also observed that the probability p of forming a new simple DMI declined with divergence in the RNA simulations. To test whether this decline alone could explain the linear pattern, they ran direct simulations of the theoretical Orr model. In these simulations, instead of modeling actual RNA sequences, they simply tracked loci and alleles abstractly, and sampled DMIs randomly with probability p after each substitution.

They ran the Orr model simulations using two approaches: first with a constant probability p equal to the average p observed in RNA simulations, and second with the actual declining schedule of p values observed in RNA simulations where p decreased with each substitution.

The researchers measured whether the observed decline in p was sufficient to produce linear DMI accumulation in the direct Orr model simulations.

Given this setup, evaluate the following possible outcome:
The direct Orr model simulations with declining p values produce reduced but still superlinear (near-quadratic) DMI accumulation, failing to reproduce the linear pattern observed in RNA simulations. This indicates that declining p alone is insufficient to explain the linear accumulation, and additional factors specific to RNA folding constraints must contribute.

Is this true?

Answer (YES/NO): NO